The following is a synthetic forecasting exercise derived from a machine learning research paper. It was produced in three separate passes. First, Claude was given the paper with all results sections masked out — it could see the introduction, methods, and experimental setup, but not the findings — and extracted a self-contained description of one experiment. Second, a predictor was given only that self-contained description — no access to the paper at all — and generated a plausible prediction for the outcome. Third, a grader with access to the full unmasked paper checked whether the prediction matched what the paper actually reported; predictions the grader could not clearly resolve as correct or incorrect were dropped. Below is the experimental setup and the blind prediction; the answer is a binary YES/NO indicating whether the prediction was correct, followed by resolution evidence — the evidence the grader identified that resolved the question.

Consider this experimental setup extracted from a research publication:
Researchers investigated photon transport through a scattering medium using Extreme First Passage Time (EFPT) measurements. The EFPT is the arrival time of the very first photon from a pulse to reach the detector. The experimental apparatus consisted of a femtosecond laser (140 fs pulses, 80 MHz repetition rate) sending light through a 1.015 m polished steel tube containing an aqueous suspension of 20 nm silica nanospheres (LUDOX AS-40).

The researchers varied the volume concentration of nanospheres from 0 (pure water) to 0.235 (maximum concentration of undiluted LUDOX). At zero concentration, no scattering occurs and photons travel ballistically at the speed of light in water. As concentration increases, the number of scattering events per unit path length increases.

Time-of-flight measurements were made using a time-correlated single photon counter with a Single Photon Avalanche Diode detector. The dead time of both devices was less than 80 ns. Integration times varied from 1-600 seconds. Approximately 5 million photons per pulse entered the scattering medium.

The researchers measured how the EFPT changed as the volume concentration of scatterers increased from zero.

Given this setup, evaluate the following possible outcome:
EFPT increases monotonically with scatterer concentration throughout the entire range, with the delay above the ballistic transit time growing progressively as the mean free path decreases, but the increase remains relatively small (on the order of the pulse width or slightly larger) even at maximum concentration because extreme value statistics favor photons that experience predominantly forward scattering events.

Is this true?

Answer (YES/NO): NO